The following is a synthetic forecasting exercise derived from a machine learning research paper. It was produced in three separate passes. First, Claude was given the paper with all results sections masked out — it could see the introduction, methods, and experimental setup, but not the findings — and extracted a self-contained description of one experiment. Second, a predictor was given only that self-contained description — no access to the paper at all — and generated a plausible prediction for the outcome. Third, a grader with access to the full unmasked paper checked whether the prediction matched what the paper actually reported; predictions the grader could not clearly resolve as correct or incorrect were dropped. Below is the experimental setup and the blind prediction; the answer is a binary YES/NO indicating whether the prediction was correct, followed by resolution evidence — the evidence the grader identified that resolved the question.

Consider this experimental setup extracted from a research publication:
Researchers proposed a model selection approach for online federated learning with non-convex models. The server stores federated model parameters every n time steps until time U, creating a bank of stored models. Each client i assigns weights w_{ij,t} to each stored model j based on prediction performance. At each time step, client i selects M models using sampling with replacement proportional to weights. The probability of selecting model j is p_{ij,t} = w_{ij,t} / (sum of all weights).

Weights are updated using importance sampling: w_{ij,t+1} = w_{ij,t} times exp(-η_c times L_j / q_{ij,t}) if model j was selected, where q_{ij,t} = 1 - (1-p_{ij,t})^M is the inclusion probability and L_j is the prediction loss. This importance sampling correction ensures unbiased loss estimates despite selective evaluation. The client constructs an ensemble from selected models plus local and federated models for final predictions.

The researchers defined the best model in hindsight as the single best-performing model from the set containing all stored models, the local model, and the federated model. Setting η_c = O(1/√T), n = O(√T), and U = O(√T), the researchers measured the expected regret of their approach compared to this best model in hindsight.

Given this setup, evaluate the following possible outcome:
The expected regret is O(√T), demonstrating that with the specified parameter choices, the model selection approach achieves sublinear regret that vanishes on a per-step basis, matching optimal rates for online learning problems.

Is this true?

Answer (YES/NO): YES